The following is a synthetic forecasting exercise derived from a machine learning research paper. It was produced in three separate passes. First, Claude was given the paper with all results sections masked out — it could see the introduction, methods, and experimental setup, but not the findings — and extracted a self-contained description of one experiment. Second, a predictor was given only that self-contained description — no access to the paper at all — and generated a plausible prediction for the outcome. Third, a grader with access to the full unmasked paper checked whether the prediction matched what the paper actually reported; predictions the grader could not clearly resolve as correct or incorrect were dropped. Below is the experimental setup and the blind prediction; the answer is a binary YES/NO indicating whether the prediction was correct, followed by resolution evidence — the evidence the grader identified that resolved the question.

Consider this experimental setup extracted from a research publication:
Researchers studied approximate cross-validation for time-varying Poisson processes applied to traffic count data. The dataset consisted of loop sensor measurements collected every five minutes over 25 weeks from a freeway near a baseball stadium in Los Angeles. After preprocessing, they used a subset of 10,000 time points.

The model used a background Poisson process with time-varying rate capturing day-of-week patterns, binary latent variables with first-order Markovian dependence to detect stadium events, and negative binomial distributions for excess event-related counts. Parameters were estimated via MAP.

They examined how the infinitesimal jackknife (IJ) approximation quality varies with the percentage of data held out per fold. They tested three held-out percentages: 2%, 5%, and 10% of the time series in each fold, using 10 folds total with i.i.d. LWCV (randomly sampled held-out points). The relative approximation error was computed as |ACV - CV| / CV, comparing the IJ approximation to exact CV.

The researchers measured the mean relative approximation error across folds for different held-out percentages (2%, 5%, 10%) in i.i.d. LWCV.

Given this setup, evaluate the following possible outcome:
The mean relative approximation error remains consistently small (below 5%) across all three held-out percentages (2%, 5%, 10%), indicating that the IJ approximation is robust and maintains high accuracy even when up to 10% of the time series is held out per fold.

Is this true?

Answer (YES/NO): YES